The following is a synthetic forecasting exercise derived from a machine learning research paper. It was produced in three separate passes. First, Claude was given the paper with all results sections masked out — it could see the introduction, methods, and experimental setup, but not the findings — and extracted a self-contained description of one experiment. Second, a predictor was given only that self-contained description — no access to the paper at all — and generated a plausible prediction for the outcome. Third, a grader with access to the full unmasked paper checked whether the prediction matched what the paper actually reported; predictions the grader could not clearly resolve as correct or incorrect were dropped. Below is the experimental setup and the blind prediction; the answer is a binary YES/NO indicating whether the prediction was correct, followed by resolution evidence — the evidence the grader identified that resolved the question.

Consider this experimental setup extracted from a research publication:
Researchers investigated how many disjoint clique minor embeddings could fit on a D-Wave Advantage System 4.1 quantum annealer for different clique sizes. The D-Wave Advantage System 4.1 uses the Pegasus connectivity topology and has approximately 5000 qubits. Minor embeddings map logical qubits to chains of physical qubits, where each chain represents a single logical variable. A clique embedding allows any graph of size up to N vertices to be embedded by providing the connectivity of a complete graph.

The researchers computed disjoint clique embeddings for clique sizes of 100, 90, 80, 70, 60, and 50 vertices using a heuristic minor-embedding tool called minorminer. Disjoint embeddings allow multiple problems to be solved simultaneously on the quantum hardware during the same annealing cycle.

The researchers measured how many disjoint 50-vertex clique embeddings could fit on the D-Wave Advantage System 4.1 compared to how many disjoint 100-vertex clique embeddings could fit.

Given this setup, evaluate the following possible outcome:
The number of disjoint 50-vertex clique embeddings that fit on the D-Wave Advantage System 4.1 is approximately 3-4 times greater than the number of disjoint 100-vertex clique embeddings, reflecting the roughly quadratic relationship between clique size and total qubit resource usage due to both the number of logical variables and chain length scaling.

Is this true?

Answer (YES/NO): NO